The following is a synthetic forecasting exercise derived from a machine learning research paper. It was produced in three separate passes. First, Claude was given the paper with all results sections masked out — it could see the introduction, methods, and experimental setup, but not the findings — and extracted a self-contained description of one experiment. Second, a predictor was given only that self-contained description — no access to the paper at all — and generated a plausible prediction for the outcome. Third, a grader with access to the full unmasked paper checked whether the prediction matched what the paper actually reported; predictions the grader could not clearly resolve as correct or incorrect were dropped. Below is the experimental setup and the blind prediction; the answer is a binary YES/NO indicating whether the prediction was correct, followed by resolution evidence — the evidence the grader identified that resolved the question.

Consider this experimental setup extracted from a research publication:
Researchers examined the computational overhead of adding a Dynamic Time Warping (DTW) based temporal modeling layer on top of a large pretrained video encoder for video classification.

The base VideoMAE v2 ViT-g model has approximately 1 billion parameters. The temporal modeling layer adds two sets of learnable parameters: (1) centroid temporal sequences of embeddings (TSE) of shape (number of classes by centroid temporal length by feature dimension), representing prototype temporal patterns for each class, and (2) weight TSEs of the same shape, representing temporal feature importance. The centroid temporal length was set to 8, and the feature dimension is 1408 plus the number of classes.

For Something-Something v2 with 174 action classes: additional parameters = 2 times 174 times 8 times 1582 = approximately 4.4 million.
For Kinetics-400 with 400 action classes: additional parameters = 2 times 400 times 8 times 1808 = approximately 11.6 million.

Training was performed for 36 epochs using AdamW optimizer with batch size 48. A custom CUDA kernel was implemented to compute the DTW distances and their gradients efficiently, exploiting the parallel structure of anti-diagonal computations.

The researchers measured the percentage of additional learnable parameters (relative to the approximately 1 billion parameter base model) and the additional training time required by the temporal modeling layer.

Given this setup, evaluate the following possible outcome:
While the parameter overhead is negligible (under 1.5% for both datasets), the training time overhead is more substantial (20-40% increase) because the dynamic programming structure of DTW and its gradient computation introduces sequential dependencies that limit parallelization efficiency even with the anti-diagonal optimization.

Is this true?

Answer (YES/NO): NO